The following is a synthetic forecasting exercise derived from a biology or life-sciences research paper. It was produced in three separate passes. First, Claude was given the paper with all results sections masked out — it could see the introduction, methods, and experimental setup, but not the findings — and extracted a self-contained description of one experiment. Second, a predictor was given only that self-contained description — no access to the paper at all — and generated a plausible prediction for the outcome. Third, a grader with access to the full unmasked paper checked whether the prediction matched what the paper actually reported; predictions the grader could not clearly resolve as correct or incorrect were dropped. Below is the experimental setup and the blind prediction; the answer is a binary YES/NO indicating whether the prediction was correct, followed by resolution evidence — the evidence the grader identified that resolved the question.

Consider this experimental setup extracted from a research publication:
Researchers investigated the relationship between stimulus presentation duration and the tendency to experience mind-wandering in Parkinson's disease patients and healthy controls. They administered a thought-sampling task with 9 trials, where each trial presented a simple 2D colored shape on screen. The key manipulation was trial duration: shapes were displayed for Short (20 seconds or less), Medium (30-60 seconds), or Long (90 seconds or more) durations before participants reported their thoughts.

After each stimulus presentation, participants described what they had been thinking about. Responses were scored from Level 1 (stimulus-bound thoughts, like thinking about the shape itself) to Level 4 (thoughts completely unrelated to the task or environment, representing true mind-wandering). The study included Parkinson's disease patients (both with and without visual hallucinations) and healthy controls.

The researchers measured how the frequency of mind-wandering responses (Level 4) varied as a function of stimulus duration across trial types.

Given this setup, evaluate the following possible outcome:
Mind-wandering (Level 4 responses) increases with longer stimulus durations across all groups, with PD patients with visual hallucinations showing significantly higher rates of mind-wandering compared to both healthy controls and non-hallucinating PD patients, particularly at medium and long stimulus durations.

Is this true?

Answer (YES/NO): NO